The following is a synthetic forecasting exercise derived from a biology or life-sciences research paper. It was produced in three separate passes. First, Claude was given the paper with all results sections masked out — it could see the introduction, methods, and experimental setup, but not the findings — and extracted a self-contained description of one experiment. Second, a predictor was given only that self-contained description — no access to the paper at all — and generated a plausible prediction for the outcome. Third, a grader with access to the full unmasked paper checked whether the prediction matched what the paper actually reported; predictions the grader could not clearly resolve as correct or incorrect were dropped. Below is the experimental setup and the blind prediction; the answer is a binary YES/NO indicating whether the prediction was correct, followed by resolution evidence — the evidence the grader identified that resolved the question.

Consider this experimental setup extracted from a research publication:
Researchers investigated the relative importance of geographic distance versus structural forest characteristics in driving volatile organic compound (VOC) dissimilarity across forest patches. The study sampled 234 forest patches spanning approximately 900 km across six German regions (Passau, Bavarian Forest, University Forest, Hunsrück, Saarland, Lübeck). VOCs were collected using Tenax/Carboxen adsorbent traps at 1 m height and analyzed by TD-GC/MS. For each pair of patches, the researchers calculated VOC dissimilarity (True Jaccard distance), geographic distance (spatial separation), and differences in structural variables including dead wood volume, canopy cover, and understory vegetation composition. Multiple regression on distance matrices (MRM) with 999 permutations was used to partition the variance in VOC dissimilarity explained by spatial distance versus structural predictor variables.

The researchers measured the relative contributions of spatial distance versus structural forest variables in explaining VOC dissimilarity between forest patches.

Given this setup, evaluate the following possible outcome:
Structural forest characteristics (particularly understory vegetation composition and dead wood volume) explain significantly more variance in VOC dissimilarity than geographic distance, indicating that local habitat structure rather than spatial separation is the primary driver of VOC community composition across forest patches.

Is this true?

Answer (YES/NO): NO